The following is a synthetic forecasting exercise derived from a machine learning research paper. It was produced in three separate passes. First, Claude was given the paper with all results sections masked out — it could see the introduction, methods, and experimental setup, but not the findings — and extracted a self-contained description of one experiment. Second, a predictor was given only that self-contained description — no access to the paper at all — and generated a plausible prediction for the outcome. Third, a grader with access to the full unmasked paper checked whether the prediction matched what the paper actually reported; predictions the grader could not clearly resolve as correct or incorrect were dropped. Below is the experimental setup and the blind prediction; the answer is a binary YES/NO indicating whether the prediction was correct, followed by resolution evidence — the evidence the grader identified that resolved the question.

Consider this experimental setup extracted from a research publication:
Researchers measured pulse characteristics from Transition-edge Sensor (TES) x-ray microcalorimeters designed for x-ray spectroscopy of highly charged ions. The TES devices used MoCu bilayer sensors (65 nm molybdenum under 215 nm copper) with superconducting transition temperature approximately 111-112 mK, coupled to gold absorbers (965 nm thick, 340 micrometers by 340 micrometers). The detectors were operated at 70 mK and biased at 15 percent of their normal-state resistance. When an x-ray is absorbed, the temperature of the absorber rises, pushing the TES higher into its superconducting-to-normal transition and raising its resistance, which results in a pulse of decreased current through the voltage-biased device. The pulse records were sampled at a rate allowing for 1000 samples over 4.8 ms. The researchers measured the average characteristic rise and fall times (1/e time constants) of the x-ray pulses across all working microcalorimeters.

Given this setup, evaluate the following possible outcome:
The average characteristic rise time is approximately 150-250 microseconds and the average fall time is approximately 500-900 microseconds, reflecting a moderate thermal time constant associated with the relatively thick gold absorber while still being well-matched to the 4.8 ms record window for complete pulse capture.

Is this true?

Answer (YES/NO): NO